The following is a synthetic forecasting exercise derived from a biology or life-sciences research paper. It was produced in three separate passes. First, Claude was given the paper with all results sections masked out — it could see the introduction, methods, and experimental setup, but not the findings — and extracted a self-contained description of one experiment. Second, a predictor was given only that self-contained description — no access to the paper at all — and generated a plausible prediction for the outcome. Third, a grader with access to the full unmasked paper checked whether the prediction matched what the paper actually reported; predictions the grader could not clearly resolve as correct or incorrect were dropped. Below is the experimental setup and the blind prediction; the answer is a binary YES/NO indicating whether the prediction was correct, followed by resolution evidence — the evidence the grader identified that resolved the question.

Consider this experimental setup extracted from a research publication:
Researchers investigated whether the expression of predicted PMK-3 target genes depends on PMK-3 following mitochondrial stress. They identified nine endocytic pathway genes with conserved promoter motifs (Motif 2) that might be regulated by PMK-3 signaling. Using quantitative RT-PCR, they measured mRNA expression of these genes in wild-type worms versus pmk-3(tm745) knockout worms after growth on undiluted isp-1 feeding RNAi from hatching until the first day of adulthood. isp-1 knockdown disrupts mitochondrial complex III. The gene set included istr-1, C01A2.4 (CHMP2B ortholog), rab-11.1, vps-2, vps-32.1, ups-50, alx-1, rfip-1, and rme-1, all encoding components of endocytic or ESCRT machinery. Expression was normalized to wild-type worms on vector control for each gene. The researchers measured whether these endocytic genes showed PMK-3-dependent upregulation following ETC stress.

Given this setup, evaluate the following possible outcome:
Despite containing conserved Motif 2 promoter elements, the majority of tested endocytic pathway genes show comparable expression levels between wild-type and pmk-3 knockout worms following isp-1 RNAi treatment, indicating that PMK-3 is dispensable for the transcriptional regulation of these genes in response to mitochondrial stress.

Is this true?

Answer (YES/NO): NO